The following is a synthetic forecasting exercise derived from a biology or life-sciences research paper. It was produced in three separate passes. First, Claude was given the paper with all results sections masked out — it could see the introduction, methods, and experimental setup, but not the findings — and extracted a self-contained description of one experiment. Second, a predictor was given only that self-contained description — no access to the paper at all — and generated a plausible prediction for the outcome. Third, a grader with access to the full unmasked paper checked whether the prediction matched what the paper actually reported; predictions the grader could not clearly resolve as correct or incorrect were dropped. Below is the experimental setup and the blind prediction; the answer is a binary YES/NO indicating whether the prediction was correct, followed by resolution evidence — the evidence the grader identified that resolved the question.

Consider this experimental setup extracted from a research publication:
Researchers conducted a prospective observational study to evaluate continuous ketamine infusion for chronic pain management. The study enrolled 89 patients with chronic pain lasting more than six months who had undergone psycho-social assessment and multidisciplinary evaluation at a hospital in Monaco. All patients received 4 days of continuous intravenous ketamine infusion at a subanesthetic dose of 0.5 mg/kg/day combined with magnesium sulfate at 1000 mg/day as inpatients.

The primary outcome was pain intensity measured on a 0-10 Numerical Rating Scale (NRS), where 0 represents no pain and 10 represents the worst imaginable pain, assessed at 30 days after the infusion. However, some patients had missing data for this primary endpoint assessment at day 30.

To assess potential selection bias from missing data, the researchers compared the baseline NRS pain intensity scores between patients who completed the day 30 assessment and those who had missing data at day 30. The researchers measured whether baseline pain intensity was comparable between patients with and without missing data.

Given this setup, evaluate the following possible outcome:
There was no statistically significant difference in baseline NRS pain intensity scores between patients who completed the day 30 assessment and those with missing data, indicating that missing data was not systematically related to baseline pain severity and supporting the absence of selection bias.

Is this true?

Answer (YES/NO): YES